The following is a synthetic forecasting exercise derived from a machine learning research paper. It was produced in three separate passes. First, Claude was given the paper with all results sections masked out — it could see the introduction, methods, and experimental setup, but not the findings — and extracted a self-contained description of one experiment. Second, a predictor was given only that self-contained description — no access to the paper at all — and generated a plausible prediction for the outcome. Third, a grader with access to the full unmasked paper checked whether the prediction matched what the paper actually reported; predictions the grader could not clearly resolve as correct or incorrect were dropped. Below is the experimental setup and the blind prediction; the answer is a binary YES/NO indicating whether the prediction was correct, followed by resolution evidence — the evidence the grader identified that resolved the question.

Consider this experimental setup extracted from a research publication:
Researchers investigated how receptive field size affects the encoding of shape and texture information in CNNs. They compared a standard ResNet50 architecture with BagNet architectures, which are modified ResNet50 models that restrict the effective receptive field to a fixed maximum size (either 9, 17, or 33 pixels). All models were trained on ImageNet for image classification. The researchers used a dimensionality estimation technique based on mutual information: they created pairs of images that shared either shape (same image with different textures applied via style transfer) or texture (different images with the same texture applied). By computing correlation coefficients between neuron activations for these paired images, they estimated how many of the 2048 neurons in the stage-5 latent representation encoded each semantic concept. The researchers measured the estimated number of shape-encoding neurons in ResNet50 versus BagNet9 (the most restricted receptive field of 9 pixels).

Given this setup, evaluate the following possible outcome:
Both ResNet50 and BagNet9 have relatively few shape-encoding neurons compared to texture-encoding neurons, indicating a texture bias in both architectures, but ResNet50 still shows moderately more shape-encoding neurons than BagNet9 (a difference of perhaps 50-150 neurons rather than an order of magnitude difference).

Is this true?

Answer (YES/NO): YES